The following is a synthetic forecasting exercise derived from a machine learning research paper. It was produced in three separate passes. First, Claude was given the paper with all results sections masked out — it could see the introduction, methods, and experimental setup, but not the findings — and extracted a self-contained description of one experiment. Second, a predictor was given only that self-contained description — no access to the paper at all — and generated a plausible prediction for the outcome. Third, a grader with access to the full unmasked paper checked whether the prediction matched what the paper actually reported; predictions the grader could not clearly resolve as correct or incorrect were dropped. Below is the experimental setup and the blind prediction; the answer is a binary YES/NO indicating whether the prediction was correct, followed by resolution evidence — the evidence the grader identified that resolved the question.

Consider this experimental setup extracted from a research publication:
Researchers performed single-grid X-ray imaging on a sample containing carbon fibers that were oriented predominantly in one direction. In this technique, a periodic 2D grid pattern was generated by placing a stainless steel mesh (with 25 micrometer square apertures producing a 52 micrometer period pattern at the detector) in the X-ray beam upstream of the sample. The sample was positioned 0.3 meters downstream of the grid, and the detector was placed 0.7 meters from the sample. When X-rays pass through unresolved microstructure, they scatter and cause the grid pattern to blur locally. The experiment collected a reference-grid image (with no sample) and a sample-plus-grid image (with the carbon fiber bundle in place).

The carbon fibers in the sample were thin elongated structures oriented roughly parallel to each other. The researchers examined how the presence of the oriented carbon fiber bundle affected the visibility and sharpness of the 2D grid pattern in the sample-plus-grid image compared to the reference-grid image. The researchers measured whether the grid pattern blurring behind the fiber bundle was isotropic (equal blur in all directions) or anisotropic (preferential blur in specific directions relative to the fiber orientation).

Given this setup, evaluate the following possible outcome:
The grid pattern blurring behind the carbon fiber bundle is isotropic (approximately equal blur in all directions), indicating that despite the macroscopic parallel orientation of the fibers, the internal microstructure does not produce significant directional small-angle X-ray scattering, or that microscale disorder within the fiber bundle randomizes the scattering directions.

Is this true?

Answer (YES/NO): NO